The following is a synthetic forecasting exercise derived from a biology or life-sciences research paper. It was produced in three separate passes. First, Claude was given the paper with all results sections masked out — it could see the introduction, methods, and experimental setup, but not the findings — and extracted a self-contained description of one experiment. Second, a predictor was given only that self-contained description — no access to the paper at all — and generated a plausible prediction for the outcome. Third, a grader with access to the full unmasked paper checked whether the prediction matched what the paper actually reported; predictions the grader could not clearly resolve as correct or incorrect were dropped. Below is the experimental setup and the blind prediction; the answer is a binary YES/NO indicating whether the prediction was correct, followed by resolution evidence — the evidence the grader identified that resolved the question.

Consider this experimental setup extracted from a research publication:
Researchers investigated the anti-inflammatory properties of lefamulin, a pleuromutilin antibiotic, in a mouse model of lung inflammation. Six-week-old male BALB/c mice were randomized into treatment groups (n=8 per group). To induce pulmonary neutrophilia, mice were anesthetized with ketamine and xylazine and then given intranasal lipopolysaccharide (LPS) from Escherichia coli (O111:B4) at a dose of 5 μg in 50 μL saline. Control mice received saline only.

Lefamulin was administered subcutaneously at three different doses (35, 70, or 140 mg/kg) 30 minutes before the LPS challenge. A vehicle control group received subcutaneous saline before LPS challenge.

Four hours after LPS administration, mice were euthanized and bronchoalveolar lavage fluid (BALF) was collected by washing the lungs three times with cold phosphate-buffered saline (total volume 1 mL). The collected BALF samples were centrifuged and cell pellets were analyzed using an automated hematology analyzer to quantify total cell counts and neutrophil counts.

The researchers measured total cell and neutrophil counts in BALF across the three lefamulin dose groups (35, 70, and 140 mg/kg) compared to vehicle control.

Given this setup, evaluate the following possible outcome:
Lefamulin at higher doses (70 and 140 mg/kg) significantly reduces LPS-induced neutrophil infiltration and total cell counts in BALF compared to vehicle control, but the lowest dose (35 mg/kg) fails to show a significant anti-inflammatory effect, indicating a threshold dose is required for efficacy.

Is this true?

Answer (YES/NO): NO